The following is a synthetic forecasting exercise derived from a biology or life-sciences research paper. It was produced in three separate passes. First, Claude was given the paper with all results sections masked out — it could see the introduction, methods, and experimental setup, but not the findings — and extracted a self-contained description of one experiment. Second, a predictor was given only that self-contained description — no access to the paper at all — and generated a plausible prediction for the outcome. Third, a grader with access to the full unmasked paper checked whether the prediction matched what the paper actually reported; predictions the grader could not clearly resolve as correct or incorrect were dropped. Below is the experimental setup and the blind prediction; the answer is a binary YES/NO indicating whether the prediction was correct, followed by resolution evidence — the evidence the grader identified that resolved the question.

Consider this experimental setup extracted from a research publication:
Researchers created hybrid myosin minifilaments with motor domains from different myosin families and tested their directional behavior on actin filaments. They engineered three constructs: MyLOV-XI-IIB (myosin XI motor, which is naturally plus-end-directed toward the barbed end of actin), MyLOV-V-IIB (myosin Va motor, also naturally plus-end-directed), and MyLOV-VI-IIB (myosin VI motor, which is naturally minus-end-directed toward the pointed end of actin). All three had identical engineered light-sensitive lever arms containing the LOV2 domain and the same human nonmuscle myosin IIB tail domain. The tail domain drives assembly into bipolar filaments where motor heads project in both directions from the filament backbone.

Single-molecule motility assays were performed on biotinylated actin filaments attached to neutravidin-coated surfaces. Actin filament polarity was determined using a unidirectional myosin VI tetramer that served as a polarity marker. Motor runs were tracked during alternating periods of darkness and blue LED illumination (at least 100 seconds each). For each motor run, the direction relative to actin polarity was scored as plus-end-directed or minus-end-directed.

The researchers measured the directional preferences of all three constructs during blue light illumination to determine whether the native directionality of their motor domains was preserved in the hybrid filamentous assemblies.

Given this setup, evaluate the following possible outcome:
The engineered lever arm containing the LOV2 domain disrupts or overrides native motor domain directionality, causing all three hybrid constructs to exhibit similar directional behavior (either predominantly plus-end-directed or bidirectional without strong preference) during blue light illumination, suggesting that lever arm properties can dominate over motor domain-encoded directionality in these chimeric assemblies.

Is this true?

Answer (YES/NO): NO